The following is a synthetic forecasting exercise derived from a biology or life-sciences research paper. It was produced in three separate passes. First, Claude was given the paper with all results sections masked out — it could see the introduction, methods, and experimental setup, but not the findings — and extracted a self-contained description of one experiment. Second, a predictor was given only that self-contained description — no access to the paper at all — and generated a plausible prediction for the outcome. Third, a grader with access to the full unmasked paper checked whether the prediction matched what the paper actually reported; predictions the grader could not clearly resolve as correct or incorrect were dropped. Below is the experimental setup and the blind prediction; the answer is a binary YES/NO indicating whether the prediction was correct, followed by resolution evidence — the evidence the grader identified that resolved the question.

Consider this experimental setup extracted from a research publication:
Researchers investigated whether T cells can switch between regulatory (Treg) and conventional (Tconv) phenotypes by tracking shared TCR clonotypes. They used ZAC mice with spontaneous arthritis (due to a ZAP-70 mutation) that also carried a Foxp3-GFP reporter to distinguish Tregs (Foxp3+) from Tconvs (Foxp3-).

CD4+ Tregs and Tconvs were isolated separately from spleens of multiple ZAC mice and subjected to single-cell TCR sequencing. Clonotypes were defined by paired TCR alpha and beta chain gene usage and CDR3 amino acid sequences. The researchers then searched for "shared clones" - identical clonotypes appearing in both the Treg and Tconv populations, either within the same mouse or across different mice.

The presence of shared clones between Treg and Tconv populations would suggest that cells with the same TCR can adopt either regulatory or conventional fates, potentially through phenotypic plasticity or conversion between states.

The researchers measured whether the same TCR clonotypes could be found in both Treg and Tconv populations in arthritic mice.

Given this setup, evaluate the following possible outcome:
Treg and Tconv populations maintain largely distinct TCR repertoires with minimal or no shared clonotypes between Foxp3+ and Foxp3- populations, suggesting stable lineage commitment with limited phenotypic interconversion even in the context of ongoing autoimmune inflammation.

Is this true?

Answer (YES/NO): NO